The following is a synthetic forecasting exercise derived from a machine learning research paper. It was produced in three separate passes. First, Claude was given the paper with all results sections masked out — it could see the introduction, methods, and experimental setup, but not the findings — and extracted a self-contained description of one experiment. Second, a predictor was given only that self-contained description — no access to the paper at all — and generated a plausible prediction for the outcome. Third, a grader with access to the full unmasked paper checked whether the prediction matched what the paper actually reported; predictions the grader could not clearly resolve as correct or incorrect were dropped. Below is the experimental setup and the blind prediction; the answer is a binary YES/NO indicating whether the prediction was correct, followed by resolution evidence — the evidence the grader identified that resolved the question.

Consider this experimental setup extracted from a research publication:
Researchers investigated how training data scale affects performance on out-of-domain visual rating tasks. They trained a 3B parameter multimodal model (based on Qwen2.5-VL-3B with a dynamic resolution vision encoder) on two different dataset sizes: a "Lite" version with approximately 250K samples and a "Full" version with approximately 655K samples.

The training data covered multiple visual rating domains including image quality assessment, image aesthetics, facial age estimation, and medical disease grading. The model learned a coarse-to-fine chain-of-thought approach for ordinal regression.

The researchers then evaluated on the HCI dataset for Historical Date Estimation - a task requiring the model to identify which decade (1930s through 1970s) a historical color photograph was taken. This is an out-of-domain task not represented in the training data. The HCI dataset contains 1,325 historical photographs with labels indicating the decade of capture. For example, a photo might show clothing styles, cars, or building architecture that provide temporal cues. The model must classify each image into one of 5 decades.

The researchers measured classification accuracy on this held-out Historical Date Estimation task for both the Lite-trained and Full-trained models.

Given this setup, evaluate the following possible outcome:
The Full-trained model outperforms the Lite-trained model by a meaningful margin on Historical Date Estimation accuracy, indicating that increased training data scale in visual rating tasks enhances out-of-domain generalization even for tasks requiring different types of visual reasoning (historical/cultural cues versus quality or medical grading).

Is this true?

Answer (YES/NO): YES